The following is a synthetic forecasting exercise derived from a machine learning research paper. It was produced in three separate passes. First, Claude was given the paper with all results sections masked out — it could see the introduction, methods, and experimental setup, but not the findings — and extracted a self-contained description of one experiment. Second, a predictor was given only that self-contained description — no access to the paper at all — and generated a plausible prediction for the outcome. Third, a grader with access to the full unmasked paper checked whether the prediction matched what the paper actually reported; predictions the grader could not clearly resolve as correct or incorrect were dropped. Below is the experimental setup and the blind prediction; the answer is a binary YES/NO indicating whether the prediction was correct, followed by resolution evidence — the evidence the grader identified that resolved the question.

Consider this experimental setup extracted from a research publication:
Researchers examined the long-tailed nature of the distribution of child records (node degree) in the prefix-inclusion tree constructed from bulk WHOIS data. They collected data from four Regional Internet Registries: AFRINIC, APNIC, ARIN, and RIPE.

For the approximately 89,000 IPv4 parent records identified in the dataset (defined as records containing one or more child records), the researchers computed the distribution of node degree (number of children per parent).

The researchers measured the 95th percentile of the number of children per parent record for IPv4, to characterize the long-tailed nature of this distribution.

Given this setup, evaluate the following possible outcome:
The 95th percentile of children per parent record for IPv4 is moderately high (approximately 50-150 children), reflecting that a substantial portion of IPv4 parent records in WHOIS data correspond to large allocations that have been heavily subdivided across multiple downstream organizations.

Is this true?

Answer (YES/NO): NO